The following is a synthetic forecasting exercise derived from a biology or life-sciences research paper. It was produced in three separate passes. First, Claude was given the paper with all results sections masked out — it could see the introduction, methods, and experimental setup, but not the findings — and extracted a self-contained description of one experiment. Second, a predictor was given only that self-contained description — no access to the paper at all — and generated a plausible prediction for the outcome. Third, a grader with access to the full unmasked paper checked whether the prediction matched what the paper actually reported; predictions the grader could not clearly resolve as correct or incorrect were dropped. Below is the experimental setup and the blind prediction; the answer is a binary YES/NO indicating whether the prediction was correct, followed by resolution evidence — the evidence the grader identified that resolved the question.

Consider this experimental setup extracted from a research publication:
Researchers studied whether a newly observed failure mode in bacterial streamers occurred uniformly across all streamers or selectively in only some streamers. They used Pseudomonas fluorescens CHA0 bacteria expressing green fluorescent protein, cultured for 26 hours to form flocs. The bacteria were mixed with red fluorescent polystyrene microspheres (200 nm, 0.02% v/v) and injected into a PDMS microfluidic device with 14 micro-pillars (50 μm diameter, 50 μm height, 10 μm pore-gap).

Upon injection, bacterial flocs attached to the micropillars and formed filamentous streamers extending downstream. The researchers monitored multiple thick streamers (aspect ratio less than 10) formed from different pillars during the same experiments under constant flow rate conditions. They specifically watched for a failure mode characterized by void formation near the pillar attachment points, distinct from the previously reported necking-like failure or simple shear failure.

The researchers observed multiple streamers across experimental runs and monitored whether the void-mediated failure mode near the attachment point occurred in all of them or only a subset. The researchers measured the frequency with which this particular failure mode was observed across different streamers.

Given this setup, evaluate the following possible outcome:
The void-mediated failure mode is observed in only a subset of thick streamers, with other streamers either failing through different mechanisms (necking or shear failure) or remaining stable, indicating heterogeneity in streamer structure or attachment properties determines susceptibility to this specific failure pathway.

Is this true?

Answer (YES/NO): YES